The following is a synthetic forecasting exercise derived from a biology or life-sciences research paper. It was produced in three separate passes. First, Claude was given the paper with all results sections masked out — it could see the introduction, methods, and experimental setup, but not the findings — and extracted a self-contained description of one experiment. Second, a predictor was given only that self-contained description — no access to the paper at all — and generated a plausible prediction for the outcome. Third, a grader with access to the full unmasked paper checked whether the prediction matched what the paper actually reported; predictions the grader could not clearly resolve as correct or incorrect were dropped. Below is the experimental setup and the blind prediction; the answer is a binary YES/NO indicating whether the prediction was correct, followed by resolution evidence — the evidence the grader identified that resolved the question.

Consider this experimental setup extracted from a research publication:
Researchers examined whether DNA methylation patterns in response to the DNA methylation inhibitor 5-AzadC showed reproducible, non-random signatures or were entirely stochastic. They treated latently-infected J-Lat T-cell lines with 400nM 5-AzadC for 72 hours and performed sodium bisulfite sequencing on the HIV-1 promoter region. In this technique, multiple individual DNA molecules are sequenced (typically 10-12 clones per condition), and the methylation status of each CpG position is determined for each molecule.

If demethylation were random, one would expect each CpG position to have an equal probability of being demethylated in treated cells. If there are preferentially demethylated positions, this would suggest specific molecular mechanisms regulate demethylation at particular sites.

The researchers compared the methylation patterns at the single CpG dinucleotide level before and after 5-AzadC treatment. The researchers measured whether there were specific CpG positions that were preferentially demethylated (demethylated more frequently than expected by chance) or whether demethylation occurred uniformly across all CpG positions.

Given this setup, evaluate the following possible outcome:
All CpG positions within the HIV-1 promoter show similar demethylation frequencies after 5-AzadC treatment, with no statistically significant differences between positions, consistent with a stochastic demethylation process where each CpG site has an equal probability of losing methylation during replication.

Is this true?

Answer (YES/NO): NO